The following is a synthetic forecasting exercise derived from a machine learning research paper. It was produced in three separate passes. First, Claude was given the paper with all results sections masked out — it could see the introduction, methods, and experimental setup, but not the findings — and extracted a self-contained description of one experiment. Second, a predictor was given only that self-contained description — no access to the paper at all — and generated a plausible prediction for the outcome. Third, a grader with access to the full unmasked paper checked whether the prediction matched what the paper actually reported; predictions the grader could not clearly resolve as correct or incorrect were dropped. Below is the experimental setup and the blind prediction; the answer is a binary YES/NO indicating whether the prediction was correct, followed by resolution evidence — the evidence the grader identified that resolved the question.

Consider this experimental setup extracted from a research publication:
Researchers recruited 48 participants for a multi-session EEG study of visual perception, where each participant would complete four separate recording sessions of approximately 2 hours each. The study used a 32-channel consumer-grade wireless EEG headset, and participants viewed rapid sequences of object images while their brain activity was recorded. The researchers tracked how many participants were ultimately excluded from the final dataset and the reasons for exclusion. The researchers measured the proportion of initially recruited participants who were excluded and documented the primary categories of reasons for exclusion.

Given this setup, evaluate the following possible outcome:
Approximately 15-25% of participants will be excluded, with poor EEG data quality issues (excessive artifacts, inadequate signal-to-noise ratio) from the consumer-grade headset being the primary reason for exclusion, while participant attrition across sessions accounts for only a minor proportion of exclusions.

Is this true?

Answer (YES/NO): NO